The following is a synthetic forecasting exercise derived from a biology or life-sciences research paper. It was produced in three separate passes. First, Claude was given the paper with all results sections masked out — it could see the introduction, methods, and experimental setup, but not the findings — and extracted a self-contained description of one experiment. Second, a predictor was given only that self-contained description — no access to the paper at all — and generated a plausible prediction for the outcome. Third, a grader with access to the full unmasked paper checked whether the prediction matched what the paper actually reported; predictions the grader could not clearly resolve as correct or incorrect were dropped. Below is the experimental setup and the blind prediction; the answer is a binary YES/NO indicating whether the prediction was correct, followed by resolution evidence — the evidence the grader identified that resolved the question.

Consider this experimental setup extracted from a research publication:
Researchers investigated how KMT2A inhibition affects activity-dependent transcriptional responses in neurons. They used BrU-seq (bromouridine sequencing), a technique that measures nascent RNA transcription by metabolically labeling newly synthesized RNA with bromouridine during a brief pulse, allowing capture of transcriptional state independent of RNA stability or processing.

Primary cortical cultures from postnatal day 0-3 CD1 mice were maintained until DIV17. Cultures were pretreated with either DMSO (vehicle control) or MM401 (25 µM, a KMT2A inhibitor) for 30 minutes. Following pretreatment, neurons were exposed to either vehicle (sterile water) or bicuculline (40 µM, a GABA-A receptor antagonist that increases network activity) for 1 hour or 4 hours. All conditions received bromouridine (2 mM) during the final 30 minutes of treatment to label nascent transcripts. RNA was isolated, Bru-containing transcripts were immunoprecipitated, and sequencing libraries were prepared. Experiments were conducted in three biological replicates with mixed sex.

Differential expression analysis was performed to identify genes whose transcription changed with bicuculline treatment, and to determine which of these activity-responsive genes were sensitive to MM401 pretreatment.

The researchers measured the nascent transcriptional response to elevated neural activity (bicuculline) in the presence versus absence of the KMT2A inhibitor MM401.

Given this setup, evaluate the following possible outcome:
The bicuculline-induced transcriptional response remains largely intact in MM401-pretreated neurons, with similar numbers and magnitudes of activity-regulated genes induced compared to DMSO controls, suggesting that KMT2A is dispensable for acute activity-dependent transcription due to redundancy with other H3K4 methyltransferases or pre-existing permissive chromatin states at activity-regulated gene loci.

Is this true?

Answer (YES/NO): NO